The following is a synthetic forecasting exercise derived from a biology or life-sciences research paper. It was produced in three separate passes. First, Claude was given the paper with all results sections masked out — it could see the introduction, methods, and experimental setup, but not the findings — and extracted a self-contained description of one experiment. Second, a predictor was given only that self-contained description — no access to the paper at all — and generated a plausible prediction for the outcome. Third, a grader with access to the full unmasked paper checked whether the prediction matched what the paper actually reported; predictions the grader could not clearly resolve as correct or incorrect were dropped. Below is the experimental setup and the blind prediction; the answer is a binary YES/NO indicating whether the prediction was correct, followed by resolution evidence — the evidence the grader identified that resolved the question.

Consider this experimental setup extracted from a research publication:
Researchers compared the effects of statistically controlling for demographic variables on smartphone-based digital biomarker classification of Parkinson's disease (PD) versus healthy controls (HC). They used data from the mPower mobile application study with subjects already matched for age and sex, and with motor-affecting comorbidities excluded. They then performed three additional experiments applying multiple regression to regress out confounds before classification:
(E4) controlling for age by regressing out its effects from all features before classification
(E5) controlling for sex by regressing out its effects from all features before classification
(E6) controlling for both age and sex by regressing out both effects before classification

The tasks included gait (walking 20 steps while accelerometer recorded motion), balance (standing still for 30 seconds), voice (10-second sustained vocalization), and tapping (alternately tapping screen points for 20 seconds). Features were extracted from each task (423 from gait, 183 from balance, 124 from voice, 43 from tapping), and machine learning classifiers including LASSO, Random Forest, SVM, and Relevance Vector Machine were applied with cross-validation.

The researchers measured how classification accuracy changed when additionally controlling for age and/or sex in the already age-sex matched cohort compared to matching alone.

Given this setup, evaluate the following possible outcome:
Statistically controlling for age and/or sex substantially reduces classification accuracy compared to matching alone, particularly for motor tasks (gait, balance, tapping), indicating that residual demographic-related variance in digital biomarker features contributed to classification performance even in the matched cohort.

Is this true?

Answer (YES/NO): NO